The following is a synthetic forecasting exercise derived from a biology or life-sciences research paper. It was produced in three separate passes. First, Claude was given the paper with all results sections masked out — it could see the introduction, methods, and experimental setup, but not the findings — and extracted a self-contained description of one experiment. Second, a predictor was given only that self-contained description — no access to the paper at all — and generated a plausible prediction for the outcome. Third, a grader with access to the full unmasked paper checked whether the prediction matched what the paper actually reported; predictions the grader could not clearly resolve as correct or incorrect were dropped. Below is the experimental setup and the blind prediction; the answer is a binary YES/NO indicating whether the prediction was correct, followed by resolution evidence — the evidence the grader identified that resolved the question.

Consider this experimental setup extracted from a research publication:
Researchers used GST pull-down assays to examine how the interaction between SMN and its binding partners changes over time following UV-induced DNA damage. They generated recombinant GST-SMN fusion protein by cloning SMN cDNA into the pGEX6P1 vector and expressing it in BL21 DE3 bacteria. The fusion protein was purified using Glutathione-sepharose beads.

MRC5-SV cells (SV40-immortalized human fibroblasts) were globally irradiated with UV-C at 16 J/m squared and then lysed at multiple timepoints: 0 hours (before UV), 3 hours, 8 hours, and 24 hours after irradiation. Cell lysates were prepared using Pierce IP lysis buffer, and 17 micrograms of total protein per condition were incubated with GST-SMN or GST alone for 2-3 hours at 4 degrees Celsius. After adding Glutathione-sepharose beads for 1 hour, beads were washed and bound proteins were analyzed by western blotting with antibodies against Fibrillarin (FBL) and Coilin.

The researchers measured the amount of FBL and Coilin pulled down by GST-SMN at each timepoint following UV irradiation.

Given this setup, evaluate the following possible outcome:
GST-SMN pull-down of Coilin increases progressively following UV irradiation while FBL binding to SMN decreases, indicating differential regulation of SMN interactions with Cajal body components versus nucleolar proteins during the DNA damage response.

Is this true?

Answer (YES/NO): NO